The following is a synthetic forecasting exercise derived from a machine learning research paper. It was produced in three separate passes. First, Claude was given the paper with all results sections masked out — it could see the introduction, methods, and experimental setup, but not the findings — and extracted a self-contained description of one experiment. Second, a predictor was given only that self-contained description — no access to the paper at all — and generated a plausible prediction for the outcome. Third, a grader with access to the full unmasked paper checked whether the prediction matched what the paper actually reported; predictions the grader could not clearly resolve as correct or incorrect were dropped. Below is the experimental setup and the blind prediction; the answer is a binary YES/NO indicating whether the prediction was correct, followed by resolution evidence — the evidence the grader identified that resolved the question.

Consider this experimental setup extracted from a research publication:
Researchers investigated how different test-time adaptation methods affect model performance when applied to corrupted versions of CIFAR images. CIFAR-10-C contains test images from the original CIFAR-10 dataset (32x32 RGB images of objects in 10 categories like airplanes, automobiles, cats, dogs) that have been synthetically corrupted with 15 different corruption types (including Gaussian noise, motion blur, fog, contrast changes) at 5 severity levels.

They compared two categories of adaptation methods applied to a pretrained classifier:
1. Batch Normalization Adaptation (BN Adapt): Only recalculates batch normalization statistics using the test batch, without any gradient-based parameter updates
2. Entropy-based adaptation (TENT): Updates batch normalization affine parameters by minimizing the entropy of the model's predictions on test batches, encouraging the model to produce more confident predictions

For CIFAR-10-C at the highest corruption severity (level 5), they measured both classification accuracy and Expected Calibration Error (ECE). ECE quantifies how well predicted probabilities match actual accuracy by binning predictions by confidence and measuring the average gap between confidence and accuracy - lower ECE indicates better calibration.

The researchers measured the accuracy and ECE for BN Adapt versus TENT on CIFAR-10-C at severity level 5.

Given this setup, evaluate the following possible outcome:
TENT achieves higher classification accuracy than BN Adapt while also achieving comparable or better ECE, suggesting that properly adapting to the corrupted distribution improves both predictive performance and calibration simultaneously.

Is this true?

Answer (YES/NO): NO